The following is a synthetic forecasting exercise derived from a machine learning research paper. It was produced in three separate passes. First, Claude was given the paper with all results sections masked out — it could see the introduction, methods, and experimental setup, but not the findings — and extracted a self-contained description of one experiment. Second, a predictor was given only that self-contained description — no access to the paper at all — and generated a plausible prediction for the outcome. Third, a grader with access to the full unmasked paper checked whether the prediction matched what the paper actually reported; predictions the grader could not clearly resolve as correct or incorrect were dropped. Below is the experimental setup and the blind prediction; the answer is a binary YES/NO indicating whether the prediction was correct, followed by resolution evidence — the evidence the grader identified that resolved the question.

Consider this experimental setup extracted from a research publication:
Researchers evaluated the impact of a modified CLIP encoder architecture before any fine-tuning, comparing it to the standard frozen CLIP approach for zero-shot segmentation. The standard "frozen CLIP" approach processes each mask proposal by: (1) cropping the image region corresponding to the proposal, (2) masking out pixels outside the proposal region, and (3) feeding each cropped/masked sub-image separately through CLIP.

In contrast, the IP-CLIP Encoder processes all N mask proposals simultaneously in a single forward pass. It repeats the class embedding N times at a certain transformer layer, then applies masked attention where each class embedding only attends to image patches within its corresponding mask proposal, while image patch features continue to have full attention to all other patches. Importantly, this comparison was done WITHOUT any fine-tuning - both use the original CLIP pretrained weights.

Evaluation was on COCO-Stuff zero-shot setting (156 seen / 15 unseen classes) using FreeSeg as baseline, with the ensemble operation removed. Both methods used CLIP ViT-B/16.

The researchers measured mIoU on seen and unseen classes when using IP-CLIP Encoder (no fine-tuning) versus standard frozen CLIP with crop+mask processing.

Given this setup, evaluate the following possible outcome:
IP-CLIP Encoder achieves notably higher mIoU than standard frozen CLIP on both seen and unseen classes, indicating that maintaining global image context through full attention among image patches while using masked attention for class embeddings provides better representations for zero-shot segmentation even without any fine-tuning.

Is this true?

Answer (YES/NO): YES